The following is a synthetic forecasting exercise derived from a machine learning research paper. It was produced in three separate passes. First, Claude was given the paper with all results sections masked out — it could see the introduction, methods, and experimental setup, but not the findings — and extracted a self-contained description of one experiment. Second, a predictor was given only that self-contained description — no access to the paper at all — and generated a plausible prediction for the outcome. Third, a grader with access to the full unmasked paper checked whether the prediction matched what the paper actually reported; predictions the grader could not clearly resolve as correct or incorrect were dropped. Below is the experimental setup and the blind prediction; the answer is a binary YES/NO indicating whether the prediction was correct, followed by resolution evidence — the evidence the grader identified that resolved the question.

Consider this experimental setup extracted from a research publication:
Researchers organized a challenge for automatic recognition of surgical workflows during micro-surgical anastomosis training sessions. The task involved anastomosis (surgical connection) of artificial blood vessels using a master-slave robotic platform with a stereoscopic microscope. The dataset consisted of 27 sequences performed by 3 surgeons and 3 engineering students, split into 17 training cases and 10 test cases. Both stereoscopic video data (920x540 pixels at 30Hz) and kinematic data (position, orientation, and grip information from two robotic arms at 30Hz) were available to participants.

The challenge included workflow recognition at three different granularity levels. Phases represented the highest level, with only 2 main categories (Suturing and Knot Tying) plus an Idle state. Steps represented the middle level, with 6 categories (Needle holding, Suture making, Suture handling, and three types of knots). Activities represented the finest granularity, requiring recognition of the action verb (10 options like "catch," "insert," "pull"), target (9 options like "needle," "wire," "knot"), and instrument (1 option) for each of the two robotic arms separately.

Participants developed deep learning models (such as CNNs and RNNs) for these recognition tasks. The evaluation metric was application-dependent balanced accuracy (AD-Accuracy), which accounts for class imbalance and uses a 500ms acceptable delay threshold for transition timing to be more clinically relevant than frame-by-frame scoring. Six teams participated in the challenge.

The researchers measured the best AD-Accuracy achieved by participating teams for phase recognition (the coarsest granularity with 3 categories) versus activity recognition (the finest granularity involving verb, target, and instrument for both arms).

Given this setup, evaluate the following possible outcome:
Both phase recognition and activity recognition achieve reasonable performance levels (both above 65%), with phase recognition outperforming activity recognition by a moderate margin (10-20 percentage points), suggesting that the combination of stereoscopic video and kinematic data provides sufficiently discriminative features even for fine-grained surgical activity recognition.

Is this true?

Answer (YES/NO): NO